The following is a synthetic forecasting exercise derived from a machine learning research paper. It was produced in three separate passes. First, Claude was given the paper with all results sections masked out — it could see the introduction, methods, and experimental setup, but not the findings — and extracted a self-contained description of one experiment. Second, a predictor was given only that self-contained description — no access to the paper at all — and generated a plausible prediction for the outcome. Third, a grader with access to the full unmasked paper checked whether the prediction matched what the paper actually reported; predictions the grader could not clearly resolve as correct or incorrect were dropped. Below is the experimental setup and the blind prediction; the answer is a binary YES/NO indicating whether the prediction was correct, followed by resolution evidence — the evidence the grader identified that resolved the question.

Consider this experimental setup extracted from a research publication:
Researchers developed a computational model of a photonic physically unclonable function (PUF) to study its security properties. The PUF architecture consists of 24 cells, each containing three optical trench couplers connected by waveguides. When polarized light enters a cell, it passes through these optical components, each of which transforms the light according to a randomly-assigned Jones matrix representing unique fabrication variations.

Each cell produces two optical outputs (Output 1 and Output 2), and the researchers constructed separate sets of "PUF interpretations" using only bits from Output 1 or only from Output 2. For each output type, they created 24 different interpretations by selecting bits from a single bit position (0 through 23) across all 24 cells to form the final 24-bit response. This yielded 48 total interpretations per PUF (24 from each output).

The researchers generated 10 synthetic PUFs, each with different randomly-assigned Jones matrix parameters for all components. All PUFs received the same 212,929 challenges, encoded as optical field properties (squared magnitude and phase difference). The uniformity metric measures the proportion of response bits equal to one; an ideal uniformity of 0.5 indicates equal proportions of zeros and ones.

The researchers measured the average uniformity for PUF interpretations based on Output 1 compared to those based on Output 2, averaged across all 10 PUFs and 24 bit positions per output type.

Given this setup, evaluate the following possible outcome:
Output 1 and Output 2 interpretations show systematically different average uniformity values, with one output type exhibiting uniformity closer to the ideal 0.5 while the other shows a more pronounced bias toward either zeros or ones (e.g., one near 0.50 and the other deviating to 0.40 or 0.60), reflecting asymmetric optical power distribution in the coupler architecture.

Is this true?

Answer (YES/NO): NO